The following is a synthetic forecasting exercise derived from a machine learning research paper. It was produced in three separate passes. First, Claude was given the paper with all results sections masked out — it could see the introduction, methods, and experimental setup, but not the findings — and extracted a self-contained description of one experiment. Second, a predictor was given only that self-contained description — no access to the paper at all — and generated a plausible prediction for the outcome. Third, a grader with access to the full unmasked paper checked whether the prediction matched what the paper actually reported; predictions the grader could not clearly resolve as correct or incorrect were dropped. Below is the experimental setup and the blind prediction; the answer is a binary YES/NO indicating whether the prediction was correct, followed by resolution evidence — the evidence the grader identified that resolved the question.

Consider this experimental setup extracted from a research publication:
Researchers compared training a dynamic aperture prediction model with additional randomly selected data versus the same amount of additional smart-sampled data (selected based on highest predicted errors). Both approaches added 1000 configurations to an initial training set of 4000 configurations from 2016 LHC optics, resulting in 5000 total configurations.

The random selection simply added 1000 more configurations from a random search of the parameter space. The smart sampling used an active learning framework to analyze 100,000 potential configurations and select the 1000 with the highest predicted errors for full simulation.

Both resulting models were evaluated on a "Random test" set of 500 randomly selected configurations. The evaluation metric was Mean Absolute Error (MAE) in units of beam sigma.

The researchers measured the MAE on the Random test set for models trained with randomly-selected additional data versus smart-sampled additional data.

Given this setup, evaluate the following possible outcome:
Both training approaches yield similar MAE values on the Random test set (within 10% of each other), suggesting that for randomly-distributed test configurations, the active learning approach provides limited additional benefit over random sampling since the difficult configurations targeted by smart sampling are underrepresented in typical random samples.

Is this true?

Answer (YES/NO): YES